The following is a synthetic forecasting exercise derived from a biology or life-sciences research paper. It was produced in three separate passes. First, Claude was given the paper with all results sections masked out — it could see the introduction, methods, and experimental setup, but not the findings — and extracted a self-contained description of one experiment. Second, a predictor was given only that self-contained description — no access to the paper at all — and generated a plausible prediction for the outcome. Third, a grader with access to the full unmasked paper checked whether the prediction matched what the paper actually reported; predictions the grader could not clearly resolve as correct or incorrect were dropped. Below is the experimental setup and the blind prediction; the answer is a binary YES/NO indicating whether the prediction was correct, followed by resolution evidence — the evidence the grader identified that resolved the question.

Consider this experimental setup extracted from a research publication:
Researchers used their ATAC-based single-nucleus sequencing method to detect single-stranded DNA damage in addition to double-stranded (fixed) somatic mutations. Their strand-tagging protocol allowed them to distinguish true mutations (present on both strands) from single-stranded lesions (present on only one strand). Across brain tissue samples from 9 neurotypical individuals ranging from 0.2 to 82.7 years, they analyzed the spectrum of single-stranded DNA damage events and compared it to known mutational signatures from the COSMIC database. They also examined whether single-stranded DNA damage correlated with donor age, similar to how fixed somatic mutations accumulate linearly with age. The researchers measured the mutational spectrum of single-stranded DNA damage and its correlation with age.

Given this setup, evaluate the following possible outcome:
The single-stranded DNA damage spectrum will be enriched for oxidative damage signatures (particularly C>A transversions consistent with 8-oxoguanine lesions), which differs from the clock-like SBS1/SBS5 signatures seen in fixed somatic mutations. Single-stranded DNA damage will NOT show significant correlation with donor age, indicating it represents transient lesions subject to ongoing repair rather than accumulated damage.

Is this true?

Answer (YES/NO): NO